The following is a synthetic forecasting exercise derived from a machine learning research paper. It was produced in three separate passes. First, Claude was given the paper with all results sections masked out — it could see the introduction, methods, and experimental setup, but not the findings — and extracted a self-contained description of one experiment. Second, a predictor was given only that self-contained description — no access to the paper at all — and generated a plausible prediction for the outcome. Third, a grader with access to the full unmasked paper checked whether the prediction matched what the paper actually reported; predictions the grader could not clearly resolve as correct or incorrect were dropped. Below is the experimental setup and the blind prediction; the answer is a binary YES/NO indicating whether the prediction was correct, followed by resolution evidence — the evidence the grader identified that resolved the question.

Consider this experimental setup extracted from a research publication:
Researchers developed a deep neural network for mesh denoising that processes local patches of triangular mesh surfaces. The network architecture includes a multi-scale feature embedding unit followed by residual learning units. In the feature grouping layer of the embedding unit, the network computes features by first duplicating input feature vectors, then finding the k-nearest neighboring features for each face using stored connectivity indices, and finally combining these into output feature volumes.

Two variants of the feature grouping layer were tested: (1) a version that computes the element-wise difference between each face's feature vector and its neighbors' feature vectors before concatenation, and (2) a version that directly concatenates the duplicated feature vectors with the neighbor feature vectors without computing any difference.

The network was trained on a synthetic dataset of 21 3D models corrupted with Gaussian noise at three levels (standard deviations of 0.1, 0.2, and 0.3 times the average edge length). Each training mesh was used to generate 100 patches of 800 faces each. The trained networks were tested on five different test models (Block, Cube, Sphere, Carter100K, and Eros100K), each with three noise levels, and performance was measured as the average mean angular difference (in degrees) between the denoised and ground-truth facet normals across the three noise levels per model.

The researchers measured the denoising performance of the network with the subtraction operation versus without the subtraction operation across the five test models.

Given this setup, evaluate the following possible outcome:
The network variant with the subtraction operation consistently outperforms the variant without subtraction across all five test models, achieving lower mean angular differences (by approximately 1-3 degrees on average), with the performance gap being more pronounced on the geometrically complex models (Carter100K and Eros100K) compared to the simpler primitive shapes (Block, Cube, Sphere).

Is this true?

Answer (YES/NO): NO